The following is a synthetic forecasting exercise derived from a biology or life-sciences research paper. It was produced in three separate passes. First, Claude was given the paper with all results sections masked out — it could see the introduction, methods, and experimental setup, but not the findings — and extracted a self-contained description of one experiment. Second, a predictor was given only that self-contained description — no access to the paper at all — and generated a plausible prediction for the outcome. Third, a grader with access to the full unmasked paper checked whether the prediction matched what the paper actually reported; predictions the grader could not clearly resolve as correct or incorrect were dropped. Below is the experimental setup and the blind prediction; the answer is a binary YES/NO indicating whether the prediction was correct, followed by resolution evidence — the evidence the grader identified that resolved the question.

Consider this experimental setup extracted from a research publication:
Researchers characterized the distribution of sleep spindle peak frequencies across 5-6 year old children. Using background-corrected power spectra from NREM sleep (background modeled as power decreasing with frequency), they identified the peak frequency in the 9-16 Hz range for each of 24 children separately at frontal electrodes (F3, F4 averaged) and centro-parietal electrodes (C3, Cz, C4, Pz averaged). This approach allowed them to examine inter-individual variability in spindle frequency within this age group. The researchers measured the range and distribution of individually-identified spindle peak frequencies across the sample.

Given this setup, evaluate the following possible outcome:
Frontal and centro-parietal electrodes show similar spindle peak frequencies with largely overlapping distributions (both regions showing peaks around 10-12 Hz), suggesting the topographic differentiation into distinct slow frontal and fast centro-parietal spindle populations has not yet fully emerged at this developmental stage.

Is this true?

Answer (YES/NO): NO